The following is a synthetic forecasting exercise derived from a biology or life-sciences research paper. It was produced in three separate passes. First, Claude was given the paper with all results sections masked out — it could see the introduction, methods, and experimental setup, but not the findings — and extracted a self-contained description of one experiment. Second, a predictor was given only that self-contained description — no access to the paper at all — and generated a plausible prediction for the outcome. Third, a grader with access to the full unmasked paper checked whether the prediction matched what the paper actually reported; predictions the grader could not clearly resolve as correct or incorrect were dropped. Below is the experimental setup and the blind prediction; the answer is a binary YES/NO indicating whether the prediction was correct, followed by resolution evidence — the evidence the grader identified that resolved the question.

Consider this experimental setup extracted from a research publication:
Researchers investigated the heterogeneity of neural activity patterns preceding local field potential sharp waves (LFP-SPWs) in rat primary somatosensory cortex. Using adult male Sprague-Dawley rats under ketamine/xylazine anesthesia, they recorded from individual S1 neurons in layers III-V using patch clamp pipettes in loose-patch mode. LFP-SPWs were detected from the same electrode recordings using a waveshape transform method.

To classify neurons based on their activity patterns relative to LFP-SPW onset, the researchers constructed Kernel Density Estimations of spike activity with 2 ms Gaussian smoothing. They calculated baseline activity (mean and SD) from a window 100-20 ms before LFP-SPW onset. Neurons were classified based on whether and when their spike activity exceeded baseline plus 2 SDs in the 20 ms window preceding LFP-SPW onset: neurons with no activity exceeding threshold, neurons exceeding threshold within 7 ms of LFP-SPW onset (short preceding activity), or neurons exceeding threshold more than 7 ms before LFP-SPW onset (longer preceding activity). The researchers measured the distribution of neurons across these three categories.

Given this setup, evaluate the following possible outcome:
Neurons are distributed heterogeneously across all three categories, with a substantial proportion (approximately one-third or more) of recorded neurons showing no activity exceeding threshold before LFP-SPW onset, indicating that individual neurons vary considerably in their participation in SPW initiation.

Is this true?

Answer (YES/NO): NO